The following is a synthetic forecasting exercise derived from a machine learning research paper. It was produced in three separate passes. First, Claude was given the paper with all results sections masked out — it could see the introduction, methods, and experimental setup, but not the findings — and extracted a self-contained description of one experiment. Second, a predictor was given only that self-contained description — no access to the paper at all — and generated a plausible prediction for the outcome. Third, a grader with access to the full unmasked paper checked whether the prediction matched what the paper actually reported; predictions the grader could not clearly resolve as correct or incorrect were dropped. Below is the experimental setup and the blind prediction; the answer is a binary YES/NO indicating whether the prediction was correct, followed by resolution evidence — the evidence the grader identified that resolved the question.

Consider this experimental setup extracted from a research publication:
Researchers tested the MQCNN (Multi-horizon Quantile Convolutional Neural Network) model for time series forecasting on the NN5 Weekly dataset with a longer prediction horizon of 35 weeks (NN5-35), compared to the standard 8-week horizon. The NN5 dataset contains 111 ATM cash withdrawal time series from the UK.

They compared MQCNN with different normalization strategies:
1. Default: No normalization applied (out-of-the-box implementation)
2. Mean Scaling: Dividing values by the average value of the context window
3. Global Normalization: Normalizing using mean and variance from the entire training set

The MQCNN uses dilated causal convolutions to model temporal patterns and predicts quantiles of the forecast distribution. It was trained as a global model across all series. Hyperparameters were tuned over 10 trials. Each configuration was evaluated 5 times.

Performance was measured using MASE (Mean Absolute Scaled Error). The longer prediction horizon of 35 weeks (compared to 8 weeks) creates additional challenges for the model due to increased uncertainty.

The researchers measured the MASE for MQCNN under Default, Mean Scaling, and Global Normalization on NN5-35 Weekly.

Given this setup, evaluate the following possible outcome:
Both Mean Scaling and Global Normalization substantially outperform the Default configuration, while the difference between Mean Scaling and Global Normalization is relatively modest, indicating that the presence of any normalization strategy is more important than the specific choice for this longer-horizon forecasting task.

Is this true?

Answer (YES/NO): NO